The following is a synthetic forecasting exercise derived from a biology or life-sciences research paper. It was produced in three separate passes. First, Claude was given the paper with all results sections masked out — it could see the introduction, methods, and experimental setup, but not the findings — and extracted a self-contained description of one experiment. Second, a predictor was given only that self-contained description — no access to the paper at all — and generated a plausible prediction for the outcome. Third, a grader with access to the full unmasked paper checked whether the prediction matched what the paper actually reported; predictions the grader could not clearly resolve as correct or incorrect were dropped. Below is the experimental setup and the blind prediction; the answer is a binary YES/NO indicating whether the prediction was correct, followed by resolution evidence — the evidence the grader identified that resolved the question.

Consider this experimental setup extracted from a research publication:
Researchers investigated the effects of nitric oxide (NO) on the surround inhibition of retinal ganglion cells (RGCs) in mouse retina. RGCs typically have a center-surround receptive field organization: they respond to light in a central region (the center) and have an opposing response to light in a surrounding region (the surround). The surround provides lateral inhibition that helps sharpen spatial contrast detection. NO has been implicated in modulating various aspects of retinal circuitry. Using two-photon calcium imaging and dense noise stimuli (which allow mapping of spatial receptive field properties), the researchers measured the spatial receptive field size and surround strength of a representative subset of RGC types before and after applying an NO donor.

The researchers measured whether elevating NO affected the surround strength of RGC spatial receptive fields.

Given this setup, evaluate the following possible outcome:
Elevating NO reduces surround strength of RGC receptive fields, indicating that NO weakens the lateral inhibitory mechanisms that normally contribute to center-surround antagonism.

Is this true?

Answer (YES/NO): NO